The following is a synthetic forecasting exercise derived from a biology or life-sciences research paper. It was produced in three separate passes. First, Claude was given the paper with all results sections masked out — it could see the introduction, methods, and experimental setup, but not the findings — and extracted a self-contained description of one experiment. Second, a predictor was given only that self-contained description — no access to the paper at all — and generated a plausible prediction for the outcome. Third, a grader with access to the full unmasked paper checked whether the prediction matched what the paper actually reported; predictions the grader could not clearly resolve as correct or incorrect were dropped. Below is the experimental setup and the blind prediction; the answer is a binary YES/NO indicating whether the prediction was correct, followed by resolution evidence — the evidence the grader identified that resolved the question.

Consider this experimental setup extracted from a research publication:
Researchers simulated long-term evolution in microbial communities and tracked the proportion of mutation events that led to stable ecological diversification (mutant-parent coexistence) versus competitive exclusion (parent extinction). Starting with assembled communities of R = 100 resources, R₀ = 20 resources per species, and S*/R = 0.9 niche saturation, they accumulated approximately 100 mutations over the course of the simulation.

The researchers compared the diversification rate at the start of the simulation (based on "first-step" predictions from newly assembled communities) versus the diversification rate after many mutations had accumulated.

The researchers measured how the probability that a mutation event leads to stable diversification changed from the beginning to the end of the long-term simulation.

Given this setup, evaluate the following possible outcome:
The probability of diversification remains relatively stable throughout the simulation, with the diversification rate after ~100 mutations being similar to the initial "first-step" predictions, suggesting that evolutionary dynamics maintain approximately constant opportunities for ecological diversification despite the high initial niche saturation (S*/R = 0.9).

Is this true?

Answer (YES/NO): NO